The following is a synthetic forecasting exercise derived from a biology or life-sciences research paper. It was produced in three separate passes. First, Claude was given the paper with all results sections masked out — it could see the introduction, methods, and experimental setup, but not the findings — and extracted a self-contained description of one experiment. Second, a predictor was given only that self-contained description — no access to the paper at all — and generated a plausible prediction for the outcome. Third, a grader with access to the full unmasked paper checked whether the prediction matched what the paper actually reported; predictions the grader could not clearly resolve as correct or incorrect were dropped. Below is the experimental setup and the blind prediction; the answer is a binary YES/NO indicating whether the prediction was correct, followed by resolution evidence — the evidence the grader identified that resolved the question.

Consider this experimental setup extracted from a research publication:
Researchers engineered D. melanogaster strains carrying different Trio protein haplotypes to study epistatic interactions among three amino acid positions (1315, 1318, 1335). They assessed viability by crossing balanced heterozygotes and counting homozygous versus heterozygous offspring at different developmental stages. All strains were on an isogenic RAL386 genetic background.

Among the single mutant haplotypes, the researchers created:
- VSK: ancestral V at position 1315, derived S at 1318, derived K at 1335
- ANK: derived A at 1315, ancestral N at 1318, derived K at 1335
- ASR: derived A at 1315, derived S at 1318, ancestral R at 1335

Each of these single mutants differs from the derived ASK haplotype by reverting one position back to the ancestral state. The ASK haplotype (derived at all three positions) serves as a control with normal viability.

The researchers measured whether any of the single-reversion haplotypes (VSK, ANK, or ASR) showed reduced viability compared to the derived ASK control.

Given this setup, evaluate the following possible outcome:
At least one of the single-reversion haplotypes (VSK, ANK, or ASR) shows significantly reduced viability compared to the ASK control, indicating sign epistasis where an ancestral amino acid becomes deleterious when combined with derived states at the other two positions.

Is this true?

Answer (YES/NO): YES